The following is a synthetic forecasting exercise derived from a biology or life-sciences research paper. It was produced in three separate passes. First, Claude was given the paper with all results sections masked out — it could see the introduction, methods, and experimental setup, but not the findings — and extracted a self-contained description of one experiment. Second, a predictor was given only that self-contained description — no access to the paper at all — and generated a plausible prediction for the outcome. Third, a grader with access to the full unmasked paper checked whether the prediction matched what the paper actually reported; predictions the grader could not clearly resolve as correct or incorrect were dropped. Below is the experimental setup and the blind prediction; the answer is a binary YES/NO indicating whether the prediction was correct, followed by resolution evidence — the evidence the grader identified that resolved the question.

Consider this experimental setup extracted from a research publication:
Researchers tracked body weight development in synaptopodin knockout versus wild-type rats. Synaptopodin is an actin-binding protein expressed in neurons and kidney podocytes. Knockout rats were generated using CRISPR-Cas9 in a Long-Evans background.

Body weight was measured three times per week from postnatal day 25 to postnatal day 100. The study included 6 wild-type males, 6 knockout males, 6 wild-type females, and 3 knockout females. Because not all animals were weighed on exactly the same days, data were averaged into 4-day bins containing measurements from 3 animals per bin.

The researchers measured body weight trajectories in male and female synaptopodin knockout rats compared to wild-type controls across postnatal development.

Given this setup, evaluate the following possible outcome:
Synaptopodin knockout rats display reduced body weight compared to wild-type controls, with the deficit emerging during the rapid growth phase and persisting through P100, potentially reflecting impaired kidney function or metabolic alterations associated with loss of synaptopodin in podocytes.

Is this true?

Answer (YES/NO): NO